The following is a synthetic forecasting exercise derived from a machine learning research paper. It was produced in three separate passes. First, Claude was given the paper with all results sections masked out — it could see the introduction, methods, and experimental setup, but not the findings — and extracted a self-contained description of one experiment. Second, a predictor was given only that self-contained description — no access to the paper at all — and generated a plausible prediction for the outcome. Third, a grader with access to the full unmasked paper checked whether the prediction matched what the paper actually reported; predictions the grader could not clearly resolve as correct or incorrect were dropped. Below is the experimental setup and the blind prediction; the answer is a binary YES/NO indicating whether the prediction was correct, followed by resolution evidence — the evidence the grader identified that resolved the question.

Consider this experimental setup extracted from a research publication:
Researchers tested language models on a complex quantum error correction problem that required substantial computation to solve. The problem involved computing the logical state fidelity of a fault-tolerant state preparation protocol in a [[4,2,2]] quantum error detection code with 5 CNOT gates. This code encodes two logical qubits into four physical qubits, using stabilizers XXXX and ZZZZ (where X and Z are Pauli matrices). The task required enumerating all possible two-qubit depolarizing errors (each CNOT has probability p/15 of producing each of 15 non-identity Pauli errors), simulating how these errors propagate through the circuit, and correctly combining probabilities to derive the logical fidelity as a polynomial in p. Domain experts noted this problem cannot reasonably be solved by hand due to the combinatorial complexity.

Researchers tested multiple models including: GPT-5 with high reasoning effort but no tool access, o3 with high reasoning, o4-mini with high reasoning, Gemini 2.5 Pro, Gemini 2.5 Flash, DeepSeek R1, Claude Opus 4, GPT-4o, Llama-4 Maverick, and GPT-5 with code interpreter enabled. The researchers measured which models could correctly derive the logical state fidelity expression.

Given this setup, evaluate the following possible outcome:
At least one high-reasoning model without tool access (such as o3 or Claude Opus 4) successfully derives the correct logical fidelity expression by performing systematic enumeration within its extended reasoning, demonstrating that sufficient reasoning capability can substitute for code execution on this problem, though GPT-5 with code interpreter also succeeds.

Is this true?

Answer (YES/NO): NO